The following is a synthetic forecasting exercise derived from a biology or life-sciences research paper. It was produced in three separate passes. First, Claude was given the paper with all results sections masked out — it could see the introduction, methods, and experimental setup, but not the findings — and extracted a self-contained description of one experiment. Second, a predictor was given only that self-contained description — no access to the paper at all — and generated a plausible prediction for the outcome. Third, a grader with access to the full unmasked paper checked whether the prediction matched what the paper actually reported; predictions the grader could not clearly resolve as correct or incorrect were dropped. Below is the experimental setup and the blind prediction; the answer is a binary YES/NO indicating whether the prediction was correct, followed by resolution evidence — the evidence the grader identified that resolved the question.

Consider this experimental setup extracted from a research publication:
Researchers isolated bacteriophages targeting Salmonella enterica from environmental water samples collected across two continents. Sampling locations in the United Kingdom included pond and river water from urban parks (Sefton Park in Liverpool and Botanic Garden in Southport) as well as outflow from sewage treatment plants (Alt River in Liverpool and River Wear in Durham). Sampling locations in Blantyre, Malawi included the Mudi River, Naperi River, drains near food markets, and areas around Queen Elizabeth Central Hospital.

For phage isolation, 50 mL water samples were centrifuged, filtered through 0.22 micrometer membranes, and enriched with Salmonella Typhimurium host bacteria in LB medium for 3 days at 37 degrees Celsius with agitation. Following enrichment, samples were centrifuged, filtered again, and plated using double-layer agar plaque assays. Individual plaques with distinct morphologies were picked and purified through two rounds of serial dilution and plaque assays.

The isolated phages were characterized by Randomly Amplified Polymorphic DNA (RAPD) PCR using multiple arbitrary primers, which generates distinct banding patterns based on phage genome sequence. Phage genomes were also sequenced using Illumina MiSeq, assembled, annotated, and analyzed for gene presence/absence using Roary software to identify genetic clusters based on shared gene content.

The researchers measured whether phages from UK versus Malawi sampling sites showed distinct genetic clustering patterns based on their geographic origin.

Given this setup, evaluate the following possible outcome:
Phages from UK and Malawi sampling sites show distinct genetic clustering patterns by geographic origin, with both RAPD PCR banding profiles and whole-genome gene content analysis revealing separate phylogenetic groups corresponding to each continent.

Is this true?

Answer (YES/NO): NO